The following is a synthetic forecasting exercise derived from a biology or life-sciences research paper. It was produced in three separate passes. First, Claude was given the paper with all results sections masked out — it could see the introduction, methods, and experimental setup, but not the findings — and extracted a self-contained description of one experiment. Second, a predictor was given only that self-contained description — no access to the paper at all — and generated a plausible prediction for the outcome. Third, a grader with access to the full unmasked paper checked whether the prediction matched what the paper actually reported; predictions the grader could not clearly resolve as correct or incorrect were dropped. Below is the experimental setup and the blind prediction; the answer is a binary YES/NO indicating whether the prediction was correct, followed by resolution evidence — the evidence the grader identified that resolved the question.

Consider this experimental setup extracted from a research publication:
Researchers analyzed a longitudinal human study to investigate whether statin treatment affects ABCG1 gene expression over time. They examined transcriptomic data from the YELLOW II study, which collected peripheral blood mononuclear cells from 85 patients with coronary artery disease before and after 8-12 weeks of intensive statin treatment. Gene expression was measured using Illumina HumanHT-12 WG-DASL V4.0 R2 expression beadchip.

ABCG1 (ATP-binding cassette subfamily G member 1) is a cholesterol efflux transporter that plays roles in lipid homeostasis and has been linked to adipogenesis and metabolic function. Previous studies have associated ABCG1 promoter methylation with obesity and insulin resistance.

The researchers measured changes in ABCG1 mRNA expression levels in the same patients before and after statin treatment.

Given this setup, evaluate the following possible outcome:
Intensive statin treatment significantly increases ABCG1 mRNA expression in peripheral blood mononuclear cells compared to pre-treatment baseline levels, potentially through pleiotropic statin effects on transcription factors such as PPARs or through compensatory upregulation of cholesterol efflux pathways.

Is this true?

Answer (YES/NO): NO